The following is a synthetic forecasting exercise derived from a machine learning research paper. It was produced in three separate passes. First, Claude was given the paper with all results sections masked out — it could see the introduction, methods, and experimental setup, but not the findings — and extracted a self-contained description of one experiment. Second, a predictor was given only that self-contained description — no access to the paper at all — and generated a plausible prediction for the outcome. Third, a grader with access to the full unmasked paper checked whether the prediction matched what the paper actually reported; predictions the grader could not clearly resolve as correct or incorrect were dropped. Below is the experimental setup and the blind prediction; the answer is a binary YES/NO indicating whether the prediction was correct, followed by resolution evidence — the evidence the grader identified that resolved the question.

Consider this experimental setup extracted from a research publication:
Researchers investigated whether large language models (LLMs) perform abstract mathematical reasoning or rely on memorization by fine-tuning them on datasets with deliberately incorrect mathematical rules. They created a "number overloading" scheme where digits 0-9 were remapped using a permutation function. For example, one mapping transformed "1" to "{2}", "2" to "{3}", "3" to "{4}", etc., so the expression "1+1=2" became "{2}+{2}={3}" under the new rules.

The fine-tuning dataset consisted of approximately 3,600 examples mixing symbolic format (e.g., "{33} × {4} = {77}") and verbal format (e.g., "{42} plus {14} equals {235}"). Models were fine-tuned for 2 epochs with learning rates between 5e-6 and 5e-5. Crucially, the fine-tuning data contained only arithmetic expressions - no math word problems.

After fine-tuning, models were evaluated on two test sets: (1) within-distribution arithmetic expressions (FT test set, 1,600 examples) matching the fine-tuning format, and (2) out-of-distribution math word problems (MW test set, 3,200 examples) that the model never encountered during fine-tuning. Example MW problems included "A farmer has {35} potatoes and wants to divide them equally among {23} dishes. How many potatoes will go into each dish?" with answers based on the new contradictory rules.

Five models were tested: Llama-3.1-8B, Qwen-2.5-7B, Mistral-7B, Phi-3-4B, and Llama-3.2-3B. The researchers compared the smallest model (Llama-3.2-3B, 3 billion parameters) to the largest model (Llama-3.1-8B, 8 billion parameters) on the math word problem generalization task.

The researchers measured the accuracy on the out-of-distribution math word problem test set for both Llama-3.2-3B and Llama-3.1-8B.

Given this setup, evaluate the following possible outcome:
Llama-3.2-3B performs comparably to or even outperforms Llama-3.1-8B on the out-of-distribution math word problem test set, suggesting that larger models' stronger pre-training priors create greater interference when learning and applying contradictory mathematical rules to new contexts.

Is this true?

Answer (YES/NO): NO